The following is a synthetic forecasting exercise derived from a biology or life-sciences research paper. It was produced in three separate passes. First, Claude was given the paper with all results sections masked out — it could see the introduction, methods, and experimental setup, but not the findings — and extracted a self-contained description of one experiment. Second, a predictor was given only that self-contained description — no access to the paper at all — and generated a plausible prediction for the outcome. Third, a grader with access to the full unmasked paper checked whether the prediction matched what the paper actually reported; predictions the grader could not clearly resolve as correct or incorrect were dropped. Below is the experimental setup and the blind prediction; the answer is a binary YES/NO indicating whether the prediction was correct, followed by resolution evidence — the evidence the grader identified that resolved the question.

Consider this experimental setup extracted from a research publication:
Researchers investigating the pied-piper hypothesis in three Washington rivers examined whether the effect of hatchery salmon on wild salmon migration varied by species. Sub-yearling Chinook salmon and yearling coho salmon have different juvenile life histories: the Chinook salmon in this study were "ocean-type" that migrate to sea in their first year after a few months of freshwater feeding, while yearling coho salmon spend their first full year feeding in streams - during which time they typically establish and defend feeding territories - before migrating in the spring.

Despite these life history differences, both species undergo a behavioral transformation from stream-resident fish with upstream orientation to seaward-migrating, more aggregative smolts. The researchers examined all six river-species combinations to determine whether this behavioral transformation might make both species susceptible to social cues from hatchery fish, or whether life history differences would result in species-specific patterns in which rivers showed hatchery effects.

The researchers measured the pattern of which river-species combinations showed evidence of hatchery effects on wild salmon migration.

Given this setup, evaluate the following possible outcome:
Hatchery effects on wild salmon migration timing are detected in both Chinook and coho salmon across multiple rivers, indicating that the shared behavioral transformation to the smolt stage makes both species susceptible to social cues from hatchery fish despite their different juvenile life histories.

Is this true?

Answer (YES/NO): YES